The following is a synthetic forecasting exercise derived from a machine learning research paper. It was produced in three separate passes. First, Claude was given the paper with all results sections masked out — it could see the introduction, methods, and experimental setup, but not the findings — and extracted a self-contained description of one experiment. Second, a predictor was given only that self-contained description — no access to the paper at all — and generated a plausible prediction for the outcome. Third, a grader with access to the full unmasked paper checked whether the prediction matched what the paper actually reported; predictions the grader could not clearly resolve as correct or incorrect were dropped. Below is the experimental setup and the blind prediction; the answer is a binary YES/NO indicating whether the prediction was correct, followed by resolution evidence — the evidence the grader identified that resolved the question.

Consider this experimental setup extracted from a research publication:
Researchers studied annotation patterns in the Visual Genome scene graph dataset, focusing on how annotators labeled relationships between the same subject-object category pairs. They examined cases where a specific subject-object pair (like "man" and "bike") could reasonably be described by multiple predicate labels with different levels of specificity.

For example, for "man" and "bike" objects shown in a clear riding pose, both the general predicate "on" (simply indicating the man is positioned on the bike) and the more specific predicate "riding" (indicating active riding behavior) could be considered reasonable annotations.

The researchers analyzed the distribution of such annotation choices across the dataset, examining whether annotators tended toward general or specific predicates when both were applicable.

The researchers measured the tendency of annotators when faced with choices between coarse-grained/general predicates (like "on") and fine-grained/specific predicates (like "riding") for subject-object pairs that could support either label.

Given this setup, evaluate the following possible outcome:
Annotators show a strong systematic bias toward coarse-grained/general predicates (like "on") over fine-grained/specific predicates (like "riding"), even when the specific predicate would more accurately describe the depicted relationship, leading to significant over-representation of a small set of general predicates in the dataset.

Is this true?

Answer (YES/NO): YES